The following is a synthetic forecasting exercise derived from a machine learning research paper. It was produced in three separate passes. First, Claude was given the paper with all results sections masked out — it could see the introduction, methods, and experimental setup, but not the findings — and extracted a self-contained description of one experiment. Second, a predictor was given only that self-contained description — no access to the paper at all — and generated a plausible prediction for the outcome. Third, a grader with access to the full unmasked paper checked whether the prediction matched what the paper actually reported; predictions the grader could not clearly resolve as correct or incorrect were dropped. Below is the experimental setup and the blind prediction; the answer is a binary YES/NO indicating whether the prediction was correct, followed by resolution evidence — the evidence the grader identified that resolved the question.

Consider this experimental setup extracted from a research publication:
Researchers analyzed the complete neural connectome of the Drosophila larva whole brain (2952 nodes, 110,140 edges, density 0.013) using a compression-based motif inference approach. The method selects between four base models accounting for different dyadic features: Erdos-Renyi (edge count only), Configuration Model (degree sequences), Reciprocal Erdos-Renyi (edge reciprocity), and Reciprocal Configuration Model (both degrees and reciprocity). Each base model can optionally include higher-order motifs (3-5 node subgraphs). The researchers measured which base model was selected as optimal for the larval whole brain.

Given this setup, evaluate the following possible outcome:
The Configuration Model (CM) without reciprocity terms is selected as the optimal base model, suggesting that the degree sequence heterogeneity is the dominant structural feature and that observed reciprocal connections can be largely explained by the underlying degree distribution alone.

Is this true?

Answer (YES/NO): NO